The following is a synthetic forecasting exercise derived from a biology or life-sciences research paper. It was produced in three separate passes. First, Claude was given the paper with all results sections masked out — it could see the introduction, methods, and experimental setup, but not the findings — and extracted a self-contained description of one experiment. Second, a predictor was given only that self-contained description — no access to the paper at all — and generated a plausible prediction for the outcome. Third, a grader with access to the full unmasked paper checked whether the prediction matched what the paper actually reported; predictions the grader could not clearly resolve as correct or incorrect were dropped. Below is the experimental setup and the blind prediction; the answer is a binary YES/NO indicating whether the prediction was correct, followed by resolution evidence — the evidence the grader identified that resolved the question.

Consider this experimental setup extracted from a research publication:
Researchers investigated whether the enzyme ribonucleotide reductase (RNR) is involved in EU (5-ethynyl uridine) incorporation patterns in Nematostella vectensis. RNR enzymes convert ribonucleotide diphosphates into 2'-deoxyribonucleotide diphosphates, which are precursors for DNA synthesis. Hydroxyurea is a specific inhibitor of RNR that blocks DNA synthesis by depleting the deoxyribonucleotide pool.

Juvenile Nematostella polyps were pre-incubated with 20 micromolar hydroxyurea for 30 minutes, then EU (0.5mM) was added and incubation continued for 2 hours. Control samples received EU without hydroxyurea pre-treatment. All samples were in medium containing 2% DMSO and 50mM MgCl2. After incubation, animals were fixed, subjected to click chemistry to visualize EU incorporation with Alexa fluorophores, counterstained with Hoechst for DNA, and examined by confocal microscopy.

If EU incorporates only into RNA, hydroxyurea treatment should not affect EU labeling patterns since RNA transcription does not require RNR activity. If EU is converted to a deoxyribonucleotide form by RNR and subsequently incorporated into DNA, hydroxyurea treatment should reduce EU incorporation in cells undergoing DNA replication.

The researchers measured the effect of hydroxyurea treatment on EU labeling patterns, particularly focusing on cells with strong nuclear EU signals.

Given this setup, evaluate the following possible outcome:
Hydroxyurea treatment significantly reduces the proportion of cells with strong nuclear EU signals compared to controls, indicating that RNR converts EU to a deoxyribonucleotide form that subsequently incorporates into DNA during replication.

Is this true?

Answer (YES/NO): YES